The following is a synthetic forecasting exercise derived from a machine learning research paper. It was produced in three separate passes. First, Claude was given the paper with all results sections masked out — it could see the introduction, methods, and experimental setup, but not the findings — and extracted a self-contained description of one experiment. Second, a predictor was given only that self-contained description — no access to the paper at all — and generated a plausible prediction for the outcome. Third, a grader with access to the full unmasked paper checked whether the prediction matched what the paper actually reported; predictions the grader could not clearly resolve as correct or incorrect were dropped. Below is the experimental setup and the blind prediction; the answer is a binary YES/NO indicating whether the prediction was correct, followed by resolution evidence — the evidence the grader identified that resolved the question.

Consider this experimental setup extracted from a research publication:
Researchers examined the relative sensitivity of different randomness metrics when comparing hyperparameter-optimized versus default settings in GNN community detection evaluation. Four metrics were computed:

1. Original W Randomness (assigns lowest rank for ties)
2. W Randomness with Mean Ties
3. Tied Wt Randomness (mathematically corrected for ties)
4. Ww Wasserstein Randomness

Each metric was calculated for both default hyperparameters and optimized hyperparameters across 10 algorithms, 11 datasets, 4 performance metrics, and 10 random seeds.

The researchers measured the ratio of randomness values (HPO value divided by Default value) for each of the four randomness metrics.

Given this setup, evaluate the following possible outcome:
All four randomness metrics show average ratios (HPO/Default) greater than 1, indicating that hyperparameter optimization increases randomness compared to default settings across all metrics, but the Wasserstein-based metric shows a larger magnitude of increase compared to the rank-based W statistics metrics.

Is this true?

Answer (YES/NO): YES